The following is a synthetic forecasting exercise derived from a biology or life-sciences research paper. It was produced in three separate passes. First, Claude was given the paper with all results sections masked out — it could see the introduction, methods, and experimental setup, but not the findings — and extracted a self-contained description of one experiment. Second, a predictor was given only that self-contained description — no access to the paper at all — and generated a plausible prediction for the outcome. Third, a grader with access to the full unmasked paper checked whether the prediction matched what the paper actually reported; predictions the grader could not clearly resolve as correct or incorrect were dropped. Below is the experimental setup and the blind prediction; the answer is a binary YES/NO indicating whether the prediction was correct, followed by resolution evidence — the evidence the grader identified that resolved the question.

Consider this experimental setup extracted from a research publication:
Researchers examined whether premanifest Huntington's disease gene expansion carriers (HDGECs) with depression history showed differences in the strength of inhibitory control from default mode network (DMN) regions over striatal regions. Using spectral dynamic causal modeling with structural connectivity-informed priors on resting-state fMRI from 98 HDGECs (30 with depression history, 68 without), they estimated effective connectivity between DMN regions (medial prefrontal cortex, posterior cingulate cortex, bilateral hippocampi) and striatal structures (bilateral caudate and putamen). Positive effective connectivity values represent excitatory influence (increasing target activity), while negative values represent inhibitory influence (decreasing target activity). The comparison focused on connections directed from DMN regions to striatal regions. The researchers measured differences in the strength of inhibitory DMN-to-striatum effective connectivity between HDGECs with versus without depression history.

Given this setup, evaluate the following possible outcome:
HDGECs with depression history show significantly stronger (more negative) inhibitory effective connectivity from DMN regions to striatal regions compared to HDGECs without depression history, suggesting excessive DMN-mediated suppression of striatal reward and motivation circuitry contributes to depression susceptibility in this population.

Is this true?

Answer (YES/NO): YES